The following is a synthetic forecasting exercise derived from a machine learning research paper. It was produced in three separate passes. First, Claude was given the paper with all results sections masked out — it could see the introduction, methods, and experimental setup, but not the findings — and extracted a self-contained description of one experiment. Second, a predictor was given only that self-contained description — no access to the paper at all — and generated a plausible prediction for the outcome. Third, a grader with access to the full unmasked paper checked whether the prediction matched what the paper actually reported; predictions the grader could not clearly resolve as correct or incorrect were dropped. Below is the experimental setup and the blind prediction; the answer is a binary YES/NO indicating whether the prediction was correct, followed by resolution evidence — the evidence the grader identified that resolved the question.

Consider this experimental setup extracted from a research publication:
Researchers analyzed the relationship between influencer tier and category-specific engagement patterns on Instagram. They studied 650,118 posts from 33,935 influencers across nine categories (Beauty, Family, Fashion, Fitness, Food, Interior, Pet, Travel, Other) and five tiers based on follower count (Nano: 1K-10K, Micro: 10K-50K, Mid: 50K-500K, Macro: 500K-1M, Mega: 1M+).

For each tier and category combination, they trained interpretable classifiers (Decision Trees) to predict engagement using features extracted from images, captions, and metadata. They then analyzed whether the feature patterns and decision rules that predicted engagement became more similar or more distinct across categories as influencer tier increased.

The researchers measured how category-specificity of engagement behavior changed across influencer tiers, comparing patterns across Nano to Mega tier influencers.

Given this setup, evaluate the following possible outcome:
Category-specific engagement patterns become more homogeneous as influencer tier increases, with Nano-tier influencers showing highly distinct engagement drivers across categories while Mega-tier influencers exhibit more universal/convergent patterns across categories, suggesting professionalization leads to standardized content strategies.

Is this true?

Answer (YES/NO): NO